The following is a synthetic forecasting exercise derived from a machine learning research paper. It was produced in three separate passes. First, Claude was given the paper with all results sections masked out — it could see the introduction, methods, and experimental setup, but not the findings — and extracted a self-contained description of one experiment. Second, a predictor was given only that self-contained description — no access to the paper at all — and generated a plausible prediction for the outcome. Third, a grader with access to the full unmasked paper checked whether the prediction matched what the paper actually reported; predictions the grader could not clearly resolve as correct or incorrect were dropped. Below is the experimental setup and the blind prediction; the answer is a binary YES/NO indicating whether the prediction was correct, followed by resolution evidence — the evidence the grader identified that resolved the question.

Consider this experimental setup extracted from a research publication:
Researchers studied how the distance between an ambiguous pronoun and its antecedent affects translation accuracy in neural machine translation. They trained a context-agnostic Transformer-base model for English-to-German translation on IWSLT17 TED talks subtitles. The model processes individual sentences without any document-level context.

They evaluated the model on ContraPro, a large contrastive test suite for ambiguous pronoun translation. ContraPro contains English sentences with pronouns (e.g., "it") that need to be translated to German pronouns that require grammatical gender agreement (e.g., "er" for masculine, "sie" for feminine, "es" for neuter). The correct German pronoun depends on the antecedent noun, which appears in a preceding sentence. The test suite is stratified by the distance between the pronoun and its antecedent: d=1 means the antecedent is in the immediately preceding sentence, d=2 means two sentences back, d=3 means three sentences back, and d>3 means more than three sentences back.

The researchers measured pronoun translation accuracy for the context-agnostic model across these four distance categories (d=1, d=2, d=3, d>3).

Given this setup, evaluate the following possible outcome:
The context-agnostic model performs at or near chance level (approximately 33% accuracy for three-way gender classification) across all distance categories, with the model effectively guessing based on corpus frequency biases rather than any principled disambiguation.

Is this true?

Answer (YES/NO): NO